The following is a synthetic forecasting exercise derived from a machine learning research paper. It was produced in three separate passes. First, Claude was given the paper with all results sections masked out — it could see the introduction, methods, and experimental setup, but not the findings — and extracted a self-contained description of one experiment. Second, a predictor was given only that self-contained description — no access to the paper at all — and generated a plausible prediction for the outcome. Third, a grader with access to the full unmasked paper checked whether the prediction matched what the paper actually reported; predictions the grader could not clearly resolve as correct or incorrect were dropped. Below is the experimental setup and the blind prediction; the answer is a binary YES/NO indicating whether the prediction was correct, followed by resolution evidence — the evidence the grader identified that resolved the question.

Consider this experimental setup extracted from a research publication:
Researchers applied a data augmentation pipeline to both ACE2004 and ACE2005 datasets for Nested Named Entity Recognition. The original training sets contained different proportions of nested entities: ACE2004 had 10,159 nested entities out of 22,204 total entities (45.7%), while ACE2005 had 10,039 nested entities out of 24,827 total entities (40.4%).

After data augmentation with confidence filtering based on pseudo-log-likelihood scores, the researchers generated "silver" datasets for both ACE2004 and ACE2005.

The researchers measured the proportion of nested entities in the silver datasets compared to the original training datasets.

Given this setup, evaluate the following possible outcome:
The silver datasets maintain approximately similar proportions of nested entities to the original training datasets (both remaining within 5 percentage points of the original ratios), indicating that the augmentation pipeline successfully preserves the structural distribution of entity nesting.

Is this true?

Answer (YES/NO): NO